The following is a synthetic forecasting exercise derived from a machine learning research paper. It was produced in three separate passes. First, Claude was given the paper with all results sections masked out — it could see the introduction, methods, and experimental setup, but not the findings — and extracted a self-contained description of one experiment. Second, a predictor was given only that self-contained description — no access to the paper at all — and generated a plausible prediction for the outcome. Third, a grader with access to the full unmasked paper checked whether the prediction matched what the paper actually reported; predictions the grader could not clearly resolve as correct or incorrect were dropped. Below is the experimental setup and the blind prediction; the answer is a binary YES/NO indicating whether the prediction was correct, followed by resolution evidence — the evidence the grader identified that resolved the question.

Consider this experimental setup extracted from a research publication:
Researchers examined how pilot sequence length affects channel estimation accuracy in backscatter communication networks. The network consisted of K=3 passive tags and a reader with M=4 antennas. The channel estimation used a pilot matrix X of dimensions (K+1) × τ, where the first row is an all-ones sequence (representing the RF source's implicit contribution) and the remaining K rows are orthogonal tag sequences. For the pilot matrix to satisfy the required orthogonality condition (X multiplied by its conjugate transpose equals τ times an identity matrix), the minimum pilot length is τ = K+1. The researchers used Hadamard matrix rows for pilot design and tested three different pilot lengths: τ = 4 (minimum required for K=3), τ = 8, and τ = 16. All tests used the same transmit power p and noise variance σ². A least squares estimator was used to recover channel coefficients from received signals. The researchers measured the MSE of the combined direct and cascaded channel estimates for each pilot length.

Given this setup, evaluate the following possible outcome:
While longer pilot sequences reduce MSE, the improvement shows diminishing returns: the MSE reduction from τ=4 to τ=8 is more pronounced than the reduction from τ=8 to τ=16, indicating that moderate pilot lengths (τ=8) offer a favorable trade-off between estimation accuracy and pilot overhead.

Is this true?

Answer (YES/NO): NO